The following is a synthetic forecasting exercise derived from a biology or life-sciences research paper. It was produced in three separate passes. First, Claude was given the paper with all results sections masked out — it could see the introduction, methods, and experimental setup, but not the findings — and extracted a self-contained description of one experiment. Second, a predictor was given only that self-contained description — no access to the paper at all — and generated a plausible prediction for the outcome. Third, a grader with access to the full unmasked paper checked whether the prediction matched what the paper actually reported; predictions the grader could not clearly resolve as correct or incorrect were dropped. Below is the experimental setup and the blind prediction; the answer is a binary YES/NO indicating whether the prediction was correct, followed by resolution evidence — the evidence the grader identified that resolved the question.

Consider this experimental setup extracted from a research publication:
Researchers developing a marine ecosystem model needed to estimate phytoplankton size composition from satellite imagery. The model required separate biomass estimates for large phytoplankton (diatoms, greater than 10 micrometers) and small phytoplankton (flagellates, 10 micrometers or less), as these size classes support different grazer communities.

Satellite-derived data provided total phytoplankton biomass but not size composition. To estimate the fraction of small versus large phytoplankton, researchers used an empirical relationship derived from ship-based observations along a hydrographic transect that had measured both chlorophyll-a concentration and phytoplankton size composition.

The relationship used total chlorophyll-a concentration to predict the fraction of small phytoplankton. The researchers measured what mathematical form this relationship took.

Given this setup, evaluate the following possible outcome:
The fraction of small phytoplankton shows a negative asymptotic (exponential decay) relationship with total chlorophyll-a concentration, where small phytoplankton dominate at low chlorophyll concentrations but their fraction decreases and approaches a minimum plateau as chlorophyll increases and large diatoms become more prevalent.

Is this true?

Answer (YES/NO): NO